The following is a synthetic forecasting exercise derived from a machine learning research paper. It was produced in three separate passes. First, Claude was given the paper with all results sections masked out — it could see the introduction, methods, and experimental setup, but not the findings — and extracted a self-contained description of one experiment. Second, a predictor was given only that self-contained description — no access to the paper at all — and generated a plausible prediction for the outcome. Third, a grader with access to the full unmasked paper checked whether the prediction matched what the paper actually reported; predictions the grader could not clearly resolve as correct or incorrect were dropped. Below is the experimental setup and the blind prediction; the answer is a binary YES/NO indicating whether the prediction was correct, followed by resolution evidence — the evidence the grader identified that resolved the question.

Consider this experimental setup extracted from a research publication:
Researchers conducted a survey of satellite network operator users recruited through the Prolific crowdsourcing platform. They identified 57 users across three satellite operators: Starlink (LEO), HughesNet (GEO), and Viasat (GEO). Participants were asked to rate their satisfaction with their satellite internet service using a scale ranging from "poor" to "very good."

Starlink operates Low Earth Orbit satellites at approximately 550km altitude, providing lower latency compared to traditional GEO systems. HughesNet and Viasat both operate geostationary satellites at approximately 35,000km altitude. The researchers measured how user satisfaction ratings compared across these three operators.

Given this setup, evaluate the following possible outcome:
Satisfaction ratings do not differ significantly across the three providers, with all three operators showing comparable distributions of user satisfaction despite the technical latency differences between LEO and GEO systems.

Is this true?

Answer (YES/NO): NO